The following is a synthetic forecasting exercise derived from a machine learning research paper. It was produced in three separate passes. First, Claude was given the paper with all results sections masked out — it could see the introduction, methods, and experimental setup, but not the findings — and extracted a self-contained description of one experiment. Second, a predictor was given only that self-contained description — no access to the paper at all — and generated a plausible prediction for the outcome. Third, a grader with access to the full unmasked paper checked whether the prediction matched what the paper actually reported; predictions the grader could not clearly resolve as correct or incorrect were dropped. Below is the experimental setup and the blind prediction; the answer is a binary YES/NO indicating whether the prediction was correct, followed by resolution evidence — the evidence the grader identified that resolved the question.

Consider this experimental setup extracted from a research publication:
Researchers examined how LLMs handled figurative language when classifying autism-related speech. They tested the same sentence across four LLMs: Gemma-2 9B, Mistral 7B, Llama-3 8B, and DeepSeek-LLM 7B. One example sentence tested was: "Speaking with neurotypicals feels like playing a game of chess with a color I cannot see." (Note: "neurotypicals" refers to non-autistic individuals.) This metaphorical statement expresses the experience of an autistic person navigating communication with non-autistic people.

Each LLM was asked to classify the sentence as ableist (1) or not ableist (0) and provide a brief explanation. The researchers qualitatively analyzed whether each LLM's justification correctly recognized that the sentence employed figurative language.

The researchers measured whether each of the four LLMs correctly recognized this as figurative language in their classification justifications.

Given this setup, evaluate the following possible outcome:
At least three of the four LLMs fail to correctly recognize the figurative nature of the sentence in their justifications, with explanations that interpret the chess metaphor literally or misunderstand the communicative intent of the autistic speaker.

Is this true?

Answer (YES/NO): YES